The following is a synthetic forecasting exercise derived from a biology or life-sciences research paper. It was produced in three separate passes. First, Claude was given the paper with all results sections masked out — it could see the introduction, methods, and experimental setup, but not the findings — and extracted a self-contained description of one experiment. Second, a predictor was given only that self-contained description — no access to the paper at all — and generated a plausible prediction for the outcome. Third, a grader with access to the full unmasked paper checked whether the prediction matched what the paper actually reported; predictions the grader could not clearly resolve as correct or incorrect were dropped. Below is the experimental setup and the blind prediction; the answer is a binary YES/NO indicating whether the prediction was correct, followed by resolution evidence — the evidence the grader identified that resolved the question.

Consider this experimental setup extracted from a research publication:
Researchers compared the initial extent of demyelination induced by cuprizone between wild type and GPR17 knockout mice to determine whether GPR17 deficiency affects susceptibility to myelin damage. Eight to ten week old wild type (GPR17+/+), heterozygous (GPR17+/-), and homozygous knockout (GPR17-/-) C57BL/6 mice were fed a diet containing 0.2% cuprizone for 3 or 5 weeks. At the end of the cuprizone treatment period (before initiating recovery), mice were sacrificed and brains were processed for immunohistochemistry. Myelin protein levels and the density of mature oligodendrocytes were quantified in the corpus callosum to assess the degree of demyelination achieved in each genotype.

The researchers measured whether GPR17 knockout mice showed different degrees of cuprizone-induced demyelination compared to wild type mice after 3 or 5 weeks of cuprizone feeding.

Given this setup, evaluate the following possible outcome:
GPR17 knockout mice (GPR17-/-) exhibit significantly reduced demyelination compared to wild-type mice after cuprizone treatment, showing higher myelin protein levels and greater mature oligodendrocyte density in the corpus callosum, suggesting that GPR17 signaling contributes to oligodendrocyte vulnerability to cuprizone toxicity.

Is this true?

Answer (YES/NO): NO